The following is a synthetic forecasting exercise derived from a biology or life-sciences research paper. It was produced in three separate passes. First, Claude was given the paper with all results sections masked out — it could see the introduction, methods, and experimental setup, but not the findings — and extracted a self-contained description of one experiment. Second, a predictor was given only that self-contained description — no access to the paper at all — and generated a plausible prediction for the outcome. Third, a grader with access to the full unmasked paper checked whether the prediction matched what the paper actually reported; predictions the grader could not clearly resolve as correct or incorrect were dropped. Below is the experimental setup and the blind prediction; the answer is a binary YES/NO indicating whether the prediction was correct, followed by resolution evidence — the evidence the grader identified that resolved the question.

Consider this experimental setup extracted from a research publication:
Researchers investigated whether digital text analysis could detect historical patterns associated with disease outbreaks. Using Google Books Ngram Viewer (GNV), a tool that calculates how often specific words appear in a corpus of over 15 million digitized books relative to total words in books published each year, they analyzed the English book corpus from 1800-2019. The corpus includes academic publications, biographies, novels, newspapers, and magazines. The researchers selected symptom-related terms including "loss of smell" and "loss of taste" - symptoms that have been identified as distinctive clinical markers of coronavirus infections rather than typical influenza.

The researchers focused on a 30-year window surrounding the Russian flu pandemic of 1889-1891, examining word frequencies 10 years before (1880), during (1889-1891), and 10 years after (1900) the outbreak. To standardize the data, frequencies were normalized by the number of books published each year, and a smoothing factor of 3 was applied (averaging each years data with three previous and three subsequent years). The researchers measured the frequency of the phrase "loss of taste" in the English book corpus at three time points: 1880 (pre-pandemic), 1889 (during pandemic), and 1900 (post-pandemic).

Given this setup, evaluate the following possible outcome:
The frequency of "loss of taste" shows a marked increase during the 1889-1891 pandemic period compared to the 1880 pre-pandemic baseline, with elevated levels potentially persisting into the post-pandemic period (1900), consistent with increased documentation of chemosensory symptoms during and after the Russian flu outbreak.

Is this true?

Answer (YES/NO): NO